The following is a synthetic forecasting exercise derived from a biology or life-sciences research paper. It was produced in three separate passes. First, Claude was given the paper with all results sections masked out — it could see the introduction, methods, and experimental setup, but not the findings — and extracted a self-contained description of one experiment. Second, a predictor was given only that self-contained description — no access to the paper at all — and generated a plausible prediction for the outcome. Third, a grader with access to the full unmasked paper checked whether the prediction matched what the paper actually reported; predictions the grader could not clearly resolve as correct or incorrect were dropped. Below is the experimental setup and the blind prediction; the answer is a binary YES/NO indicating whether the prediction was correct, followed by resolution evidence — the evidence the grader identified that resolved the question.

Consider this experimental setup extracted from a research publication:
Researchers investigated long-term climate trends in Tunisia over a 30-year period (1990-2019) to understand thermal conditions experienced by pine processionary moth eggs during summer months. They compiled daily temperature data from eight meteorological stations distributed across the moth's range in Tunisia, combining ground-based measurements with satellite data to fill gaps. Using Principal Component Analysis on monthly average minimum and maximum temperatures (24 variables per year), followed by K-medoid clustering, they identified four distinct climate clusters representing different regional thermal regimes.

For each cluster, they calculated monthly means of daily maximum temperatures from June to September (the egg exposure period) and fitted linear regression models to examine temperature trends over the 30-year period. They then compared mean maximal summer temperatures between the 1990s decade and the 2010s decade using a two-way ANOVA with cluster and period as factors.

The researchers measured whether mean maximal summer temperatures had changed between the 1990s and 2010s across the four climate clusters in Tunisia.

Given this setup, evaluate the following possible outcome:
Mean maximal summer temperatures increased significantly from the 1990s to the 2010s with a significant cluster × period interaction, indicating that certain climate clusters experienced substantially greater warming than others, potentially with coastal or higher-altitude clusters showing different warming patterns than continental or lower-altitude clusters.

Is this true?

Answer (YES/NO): NO